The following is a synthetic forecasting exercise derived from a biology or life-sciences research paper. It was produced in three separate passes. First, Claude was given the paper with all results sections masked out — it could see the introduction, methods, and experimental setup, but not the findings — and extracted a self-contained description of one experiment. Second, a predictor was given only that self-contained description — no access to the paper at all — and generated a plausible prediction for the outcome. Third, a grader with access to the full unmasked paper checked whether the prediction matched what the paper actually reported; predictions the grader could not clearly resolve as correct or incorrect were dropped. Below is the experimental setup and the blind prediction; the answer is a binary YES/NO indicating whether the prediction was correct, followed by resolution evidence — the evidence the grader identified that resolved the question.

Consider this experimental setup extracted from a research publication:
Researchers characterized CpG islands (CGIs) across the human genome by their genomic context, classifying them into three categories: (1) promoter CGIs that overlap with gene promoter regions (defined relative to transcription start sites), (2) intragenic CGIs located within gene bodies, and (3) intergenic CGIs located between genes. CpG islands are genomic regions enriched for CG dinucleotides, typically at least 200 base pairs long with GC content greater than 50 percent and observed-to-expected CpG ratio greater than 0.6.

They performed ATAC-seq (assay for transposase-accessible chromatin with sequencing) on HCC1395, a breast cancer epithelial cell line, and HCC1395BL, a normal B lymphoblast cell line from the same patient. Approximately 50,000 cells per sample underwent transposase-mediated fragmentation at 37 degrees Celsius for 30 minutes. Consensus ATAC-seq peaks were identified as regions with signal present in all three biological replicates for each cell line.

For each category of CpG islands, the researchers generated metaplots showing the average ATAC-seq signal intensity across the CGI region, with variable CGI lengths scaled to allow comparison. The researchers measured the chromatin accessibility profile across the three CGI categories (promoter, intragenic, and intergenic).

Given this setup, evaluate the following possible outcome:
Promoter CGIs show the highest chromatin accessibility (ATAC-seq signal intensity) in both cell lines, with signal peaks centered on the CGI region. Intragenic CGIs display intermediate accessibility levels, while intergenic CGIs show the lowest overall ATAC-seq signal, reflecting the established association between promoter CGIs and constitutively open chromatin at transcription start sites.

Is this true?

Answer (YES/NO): NO